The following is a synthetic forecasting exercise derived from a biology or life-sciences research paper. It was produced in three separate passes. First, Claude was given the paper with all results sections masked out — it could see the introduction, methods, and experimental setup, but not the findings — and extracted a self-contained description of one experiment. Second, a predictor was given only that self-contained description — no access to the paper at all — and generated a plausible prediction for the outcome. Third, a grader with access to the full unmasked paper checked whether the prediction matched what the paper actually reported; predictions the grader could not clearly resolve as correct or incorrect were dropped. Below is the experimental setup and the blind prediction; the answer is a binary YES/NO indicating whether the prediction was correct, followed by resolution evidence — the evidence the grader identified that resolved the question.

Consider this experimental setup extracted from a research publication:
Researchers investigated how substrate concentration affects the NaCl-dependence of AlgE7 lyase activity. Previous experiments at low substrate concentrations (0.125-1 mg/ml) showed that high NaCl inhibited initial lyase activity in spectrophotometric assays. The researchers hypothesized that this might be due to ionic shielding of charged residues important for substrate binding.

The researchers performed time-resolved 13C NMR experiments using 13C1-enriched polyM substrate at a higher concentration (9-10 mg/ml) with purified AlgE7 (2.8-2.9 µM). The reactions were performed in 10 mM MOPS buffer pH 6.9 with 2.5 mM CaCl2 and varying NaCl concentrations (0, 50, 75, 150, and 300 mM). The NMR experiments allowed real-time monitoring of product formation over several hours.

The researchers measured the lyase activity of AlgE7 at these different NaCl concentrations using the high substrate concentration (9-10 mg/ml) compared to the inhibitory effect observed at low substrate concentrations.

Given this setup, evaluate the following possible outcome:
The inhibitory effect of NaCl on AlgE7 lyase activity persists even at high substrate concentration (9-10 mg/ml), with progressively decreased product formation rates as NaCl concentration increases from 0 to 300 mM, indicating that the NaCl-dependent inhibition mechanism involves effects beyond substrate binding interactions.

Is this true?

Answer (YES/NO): NO